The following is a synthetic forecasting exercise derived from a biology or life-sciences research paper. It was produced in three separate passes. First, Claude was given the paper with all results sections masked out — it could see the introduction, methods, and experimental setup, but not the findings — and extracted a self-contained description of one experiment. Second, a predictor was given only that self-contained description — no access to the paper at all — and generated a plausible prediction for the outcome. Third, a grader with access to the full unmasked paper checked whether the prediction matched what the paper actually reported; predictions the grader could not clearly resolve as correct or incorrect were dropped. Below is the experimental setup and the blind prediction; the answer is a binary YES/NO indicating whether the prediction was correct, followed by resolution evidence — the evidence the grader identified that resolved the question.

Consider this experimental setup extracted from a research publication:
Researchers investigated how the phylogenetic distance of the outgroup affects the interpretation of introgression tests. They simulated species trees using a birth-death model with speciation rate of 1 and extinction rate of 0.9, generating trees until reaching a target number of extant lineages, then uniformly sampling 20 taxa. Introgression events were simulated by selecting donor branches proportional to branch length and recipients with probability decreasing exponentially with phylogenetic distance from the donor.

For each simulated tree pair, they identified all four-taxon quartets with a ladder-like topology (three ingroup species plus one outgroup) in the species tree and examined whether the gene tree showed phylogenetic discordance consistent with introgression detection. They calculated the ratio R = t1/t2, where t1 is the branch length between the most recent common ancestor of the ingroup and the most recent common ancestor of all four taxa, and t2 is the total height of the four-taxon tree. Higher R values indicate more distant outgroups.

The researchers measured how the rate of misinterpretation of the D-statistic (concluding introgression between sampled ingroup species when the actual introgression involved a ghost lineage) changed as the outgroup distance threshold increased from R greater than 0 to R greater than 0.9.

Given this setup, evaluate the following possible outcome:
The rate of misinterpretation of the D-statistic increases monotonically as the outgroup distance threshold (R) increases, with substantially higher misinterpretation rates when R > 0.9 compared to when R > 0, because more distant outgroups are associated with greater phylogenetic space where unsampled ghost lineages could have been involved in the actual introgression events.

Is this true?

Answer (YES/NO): YES